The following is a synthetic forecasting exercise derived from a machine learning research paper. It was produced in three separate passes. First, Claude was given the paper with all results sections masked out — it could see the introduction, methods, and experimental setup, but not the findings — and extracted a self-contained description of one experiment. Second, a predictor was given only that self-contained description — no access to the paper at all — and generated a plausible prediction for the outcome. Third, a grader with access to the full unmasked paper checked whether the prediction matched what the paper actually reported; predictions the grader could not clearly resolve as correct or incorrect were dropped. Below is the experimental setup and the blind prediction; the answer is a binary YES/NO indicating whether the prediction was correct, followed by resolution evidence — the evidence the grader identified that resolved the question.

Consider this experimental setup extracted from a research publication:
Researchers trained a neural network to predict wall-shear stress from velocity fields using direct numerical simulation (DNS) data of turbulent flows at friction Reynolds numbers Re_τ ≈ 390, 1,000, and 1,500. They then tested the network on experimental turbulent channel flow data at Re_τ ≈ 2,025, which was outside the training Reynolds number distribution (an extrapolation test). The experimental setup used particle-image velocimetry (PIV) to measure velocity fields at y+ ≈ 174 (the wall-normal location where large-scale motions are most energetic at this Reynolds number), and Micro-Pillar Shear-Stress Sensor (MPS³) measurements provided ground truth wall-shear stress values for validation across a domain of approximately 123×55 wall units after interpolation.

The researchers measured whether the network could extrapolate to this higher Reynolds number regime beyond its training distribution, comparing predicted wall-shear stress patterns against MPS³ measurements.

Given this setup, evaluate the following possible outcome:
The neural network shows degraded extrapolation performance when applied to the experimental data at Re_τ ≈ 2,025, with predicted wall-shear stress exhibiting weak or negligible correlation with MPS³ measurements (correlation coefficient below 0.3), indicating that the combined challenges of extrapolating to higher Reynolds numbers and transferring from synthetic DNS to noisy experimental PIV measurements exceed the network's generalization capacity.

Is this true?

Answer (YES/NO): NO